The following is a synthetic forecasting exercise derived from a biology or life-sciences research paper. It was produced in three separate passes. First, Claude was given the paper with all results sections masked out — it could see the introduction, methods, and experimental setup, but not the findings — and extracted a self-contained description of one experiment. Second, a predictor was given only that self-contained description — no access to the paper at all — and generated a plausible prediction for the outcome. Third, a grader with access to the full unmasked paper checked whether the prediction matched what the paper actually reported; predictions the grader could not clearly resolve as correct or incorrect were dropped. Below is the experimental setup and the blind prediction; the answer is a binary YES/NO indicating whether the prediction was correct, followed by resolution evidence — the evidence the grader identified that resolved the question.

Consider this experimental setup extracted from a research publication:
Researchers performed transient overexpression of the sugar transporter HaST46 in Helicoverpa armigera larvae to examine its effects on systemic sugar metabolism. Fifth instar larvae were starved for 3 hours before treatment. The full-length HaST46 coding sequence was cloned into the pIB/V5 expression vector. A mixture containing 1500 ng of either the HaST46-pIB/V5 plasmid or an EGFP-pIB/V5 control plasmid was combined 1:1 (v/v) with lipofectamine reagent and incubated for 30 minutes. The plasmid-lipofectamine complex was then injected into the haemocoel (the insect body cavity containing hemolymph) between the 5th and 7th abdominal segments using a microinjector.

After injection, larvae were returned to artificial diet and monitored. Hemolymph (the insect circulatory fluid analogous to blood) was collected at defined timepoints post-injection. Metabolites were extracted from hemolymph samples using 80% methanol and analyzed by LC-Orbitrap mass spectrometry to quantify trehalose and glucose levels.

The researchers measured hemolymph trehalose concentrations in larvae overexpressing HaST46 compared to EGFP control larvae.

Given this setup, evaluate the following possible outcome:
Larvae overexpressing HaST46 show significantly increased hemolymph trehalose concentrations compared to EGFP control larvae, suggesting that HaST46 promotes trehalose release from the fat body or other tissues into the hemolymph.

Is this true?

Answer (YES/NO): NO